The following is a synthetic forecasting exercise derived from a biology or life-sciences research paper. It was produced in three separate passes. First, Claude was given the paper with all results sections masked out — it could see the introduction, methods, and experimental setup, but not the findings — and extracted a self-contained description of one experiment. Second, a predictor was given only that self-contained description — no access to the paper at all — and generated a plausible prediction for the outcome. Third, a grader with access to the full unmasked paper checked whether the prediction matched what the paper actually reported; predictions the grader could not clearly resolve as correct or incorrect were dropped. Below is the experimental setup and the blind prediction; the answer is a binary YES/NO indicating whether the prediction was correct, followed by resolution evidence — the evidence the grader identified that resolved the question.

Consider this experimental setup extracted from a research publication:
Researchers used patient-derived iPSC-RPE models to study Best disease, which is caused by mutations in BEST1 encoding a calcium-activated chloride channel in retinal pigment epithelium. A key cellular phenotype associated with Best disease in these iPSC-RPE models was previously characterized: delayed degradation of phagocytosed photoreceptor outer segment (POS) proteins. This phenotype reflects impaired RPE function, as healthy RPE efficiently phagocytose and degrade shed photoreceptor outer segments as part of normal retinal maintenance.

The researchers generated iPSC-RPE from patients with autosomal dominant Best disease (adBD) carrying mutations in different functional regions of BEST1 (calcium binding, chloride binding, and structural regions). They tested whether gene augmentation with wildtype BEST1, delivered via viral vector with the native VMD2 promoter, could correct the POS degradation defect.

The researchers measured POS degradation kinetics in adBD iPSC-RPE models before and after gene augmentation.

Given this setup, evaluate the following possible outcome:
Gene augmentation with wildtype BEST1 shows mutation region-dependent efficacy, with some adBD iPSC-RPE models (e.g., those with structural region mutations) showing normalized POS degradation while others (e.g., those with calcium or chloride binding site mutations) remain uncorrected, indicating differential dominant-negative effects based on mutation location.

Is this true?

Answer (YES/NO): NO